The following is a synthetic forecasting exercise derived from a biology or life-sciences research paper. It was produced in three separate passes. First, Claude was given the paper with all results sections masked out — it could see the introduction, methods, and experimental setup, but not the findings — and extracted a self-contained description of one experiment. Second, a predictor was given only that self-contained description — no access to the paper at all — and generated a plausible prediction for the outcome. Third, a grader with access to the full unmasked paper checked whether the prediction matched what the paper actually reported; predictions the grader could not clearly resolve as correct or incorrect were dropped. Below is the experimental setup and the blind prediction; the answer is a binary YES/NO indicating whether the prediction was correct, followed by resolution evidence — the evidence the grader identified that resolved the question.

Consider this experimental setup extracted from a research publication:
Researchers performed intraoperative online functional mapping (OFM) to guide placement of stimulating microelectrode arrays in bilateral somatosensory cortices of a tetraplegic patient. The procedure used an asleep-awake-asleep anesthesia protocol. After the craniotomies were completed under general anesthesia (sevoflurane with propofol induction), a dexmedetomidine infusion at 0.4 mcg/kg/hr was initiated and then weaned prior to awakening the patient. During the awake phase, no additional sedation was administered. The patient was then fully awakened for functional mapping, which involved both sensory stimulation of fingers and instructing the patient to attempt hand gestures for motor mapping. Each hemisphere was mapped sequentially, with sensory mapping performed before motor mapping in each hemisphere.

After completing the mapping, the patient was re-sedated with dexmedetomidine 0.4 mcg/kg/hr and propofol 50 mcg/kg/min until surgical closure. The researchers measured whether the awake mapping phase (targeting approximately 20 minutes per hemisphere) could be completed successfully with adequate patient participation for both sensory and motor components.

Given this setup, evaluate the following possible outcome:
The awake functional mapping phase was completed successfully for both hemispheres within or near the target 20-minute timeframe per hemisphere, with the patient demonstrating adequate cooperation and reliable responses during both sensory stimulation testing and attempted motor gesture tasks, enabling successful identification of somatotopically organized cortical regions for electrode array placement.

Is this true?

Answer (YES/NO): NO